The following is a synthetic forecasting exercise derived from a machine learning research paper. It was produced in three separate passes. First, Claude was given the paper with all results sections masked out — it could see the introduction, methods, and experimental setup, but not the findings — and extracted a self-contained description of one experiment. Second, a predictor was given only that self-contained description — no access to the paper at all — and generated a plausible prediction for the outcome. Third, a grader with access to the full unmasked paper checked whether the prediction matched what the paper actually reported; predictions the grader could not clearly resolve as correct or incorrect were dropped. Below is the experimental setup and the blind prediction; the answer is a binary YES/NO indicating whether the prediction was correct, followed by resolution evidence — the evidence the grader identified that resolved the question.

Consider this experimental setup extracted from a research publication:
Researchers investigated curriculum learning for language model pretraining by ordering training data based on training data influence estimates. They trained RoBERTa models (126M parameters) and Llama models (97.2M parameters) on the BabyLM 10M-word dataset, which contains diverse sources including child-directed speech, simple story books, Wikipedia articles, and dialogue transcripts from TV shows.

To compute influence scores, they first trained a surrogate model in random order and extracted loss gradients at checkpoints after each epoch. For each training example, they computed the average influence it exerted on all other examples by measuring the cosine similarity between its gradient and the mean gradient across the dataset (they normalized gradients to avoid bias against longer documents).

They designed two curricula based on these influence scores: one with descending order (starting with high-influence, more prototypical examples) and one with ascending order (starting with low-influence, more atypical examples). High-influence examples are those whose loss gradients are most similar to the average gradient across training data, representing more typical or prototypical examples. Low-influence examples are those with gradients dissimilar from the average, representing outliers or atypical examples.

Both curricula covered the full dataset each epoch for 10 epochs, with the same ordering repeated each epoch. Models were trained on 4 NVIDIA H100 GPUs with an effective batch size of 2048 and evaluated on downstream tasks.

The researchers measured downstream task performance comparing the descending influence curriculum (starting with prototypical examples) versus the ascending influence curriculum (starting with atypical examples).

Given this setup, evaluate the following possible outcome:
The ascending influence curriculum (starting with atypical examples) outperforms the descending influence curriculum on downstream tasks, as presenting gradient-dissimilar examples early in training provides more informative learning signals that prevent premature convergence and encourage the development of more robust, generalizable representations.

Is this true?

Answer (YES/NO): NO